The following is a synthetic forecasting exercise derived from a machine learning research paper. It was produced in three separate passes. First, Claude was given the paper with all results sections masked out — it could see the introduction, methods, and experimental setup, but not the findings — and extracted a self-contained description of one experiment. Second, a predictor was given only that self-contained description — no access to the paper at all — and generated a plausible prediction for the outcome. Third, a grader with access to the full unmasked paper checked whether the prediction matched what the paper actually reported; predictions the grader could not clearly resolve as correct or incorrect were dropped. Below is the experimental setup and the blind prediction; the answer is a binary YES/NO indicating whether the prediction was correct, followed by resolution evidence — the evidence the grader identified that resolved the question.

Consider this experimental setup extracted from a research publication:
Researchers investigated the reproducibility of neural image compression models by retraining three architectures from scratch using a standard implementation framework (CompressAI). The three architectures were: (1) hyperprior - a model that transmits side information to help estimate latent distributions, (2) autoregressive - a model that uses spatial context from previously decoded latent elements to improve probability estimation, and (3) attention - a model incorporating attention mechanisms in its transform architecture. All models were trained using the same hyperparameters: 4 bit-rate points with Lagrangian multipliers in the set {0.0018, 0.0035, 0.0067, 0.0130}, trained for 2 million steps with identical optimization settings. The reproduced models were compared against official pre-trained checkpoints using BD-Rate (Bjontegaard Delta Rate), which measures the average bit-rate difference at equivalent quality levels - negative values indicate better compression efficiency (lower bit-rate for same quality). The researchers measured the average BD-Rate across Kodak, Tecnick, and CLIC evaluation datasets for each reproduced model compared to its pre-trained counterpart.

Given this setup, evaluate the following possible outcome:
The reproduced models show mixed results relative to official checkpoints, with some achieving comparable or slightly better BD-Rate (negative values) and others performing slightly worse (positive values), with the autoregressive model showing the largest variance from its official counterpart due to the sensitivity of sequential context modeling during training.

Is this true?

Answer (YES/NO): NO